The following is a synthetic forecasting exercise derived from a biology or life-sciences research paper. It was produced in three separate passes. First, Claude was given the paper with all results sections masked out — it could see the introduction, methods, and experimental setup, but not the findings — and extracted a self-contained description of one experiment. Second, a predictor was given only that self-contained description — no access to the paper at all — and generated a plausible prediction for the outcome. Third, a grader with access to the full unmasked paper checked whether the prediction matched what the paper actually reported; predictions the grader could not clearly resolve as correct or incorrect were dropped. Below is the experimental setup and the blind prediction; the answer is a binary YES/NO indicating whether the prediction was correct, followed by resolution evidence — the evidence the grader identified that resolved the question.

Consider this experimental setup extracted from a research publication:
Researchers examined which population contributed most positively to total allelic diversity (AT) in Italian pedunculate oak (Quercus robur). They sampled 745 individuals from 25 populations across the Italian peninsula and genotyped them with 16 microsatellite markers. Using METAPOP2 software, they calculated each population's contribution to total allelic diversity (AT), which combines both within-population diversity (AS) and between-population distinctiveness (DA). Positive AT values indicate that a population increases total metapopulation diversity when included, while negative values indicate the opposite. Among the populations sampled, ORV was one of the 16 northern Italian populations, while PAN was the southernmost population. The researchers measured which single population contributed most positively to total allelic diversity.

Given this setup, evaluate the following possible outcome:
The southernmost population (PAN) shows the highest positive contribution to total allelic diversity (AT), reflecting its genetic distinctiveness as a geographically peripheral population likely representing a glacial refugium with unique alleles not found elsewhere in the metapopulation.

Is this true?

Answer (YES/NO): NO